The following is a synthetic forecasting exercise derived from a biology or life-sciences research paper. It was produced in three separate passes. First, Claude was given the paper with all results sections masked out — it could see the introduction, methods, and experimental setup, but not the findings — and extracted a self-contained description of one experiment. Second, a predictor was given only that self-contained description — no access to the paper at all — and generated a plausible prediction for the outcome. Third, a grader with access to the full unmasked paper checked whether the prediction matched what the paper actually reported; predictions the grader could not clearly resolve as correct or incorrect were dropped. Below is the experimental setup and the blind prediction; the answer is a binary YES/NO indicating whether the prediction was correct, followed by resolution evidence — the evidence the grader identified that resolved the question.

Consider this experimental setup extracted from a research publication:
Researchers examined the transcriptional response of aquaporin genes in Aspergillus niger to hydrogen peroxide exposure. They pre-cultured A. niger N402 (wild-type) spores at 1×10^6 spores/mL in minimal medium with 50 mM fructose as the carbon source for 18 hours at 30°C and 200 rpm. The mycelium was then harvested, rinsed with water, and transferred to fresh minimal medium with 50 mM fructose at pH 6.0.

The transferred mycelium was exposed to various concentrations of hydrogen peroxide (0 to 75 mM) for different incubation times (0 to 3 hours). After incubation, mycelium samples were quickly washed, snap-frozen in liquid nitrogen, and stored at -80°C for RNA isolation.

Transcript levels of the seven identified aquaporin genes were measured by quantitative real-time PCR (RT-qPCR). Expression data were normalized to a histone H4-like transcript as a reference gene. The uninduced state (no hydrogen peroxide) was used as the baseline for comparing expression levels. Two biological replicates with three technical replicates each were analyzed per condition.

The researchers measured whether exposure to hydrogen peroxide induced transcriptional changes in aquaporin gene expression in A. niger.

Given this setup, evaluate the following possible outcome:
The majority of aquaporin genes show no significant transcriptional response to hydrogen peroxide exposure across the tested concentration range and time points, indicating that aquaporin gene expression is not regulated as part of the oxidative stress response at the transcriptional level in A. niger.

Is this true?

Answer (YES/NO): NO